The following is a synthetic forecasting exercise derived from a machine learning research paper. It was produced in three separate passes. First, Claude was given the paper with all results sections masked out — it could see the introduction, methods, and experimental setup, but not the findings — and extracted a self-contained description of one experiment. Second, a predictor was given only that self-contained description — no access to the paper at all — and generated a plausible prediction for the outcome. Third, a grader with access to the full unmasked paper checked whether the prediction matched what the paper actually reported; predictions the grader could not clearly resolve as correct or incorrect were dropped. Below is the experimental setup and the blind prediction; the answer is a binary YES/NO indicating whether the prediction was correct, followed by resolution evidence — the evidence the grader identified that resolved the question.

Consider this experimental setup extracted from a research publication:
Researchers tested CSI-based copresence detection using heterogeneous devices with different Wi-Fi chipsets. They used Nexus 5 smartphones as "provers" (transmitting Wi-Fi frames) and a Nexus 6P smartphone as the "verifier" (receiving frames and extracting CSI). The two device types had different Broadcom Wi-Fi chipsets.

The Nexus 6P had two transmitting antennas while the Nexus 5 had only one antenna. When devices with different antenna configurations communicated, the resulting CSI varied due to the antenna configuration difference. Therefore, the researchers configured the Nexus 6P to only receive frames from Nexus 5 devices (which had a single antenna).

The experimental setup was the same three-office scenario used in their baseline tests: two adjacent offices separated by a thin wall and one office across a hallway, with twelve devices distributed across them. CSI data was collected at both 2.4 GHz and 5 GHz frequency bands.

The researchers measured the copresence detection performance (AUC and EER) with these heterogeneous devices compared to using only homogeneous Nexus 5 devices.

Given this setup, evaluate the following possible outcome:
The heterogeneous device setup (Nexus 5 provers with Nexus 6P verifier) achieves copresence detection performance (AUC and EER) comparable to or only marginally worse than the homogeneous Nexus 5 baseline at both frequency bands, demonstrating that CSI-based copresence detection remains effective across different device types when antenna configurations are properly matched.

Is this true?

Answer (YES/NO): NO